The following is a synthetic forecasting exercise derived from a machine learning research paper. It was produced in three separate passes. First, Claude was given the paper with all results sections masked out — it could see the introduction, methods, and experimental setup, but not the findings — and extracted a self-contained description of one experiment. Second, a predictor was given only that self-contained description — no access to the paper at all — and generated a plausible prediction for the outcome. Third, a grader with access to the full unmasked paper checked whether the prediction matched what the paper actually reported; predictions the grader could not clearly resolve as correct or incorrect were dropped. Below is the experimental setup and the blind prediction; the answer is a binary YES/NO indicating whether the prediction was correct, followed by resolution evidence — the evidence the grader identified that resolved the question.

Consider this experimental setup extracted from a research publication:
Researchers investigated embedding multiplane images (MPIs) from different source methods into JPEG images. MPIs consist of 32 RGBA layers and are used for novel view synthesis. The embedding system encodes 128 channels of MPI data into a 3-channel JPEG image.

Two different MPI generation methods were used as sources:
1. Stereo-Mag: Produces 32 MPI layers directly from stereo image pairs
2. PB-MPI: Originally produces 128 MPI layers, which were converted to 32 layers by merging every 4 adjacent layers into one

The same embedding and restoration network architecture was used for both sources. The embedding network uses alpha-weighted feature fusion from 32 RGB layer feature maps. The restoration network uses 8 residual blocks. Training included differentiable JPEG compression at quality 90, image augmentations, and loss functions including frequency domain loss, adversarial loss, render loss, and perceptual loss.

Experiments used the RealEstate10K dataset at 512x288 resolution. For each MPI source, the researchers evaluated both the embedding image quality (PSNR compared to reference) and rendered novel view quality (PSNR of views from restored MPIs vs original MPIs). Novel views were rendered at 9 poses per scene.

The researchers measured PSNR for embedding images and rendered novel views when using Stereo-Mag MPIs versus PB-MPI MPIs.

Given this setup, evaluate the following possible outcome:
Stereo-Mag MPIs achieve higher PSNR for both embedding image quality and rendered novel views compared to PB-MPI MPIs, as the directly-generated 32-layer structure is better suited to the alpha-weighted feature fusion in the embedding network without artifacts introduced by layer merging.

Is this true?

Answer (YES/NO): NO